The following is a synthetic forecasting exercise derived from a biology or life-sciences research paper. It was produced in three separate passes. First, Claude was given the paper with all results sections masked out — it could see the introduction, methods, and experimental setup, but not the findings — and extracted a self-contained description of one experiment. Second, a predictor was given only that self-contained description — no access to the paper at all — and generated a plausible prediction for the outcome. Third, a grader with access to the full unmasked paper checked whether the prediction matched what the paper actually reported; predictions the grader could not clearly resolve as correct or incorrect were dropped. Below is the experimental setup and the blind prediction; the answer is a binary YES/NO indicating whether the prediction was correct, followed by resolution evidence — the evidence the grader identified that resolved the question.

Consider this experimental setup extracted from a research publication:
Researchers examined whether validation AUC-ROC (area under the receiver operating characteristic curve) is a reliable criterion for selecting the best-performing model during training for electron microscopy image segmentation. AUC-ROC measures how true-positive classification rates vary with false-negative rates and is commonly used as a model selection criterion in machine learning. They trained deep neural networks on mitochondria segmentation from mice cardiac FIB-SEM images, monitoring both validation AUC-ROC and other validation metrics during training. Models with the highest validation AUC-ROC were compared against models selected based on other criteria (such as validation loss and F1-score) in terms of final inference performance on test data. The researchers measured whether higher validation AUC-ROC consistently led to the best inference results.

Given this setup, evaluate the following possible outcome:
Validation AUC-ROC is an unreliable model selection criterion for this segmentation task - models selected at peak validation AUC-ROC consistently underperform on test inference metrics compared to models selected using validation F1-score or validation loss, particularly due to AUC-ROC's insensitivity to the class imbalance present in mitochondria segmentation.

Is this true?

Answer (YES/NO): NO